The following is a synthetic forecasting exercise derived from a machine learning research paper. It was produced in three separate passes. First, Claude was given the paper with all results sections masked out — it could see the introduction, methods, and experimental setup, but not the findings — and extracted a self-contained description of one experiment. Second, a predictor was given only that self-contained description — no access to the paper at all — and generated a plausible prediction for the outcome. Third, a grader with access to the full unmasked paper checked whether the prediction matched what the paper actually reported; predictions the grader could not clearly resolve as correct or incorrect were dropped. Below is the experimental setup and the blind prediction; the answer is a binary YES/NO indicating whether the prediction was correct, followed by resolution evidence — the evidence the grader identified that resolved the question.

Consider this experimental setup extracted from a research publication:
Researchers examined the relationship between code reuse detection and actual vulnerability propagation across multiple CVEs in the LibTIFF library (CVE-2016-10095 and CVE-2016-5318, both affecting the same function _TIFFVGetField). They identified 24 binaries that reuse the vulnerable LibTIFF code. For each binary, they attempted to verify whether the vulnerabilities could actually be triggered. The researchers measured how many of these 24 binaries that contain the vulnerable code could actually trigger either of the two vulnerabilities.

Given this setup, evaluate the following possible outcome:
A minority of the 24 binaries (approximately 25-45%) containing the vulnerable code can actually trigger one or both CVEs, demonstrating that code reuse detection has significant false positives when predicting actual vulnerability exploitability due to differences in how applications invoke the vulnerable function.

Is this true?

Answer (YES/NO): NO